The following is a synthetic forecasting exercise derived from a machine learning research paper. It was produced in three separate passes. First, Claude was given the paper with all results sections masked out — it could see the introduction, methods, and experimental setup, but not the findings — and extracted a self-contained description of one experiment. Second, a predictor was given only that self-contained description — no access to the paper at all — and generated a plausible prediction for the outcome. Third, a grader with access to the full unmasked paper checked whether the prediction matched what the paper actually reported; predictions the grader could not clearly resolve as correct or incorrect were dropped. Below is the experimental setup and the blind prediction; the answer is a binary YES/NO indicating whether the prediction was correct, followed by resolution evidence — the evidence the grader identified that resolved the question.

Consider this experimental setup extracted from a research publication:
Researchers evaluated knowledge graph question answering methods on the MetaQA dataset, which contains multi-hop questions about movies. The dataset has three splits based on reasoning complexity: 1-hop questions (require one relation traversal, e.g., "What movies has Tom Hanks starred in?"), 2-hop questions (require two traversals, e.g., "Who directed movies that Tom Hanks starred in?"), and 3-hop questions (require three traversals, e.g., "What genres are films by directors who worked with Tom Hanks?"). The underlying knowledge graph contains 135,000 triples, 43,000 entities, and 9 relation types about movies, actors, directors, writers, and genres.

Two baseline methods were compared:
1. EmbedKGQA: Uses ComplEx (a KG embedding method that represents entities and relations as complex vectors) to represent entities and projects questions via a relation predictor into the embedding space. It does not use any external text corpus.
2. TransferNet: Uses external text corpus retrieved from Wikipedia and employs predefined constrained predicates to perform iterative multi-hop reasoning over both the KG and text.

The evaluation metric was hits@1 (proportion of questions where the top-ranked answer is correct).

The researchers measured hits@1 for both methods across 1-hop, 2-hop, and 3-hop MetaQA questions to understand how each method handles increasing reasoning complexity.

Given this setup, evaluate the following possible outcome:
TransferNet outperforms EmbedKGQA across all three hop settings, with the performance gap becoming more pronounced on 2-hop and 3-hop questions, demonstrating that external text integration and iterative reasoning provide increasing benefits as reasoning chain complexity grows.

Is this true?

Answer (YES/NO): NO